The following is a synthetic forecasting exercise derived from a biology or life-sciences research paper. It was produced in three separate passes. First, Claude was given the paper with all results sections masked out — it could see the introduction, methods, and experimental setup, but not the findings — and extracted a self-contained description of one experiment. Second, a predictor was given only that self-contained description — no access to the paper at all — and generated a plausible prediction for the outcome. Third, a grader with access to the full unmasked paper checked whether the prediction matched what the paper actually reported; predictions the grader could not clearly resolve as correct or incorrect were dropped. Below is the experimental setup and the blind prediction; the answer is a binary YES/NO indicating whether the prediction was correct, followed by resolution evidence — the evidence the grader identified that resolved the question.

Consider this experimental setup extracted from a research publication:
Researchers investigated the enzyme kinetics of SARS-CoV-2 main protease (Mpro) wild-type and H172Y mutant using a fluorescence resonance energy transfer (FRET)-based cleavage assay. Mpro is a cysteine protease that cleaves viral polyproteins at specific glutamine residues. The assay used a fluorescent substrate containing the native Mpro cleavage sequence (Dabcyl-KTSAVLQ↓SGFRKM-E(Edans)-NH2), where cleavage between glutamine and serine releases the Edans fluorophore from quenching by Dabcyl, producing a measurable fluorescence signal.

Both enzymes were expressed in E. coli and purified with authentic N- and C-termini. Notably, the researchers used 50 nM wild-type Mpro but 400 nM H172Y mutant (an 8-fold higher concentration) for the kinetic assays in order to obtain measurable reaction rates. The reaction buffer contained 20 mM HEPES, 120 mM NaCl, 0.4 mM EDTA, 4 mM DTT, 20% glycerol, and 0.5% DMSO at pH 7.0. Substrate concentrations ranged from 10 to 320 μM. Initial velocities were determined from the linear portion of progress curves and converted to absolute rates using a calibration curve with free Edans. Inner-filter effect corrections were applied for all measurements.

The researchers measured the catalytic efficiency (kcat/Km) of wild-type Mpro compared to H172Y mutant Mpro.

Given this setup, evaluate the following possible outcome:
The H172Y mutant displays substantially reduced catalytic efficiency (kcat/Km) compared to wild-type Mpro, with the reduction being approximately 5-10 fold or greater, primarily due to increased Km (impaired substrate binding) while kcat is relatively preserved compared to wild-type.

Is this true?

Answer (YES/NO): NO